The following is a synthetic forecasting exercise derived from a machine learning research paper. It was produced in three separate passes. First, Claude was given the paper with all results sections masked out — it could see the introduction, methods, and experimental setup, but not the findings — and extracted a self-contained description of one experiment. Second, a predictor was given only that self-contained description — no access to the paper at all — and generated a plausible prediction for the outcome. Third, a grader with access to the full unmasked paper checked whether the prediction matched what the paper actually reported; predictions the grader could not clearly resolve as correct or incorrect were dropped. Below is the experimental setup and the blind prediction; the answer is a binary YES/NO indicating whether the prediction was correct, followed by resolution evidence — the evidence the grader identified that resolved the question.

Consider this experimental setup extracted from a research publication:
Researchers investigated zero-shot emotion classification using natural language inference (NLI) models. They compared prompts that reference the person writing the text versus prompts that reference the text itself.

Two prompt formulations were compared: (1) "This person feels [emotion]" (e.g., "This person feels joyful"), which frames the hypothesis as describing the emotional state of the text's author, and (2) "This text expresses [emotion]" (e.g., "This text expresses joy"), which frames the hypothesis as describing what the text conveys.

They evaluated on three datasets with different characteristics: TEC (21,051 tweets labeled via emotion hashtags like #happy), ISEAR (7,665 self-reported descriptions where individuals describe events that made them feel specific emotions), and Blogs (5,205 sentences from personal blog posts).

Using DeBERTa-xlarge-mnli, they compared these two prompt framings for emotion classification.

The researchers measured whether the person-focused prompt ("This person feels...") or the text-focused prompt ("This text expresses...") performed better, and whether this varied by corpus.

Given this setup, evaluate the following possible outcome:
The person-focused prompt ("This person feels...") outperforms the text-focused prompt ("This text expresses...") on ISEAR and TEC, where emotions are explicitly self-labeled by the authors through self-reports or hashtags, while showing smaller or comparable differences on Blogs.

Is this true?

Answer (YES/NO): NO